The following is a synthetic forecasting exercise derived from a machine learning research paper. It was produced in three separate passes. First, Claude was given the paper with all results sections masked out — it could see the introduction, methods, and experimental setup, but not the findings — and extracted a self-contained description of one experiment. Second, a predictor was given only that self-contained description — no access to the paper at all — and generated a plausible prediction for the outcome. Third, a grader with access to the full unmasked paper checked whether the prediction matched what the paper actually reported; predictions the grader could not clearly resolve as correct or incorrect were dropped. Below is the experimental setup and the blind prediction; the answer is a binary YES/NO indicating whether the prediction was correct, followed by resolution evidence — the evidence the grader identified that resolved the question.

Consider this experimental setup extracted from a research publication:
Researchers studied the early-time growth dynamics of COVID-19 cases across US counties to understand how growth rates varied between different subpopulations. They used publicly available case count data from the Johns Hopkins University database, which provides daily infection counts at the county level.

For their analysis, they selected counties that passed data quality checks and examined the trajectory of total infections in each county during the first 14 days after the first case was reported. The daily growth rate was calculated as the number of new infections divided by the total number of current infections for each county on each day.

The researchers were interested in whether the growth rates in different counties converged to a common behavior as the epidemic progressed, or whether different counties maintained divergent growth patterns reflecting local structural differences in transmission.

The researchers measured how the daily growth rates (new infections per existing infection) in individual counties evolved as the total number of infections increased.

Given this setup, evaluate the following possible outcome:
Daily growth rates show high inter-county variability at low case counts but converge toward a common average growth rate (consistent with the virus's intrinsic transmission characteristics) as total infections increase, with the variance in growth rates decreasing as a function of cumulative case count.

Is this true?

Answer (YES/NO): YES